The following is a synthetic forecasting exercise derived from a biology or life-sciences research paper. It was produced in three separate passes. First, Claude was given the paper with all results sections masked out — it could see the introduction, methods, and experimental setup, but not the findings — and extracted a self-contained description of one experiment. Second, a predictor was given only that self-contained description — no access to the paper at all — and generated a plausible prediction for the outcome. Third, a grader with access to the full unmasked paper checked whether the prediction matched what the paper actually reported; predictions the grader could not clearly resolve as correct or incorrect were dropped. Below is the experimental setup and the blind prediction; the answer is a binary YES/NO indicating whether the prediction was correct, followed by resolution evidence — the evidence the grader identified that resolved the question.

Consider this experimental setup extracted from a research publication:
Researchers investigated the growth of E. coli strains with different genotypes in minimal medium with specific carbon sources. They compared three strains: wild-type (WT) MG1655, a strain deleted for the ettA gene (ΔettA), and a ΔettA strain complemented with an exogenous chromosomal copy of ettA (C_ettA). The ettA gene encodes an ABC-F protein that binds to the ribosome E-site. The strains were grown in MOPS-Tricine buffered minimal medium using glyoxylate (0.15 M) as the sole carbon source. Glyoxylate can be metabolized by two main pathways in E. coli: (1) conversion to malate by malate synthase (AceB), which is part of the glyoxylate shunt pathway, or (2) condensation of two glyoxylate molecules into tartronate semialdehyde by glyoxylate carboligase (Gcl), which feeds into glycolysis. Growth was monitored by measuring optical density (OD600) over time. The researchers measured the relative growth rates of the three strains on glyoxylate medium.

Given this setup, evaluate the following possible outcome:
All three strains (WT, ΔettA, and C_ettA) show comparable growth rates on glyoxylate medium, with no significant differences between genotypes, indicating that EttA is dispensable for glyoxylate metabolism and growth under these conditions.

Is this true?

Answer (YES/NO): NO